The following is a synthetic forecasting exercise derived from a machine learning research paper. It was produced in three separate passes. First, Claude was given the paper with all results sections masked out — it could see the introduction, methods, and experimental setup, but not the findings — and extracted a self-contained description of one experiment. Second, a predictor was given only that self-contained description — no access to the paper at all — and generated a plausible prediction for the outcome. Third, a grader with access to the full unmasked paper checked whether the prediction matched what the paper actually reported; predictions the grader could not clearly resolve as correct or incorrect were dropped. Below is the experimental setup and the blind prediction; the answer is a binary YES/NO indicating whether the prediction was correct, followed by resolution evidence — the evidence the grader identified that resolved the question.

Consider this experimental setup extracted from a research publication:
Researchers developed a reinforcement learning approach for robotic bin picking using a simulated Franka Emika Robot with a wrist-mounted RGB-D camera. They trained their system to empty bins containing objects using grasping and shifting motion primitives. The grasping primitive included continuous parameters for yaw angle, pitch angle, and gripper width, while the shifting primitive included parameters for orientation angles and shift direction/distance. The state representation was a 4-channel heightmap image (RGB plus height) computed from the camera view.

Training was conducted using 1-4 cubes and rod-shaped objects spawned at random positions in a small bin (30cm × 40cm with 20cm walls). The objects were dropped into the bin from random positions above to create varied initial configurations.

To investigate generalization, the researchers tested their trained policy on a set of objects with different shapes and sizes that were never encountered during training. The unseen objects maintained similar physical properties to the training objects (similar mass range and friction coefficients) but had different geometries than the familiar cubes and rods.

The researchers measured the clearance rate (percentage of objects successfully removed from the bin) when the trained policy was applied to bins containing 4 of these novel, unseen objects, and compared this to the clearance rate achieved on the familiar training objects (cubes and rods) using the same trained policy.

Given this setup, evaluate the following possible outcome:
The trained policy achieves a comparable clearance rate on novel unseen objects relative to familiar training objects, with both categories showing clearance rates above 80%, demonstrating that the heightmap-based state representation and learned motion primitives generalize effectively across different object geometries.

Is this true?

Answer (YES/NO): YES